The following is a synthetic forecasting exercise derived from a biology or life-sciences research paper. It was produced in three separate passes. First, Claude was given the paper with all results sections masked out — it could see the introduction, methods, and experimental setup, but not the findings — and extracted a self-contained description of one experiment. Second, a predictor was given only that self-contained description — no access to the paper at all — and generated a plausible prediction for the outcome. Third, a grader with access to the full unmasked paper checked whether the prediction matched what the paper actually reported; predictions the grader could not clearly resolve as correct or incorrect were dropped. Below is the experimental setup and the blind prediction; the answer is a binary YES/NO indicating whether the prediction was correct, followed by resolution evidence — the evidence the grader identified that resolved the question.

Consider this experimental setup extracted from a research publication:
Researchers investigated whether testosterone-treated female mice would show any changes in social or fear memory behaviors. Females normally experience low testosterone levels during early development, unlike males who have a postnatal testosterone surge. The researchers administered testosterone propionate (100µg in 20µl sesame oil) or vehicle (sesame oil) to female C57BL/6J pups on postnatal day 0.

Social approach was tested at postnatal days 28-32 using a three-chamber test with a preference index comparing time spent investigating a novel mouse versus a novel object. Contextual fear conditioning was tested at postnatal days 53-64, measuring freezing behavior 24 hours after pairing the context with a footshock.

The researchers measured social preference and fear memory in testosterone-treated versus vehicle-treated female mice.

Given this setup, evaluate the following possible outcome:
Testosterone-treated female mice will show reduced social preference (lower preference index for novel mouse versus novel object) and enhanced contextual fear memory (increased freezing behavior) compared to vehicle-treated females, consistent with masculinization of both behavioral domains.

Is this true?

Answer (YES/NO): NO